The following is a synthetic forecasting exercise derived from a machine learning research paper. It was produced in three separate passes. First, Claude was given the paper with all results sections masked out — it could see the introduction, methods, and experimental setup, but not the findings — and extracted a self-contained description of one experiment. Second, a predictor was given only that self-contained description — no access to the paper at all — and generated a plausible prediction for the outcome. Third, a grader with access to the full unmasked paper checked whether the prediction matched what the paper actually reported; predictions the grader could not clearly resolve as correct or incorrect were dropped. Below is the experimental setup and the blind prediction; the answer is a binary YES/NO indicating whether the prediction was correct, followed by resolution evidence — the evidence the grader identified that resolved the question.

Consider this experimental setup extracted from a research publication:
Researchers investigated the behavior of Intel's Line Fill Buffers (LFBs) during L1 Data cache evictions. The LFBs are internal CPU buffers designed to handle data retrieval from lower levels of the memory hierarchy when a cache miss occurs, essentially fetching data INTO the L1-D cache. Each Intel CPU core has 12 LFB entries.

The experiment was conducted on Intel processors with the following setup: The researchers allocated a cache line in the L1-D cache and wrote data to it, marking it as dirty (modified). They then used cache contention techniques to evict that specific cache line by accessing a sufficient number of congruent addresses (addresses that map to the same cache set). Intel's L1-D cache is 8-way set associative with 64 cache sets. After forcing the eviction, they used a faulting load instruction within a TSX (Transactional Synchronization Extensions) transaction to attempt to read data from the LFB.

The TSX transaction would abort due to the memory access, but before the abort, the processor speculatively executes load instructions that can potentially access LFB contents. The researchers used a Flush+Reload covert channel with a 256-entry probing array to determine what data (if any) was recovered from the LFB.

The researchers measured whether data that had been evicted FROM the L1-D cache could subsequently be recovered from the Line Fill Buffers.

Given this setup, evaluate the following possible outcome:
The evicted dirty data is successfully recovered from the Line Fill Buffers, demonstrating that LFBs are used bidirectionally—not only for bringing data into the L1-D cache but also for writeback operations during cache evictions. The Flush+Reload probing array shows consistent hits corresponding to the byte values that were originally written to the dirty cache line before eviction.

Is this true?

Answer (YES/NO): YES